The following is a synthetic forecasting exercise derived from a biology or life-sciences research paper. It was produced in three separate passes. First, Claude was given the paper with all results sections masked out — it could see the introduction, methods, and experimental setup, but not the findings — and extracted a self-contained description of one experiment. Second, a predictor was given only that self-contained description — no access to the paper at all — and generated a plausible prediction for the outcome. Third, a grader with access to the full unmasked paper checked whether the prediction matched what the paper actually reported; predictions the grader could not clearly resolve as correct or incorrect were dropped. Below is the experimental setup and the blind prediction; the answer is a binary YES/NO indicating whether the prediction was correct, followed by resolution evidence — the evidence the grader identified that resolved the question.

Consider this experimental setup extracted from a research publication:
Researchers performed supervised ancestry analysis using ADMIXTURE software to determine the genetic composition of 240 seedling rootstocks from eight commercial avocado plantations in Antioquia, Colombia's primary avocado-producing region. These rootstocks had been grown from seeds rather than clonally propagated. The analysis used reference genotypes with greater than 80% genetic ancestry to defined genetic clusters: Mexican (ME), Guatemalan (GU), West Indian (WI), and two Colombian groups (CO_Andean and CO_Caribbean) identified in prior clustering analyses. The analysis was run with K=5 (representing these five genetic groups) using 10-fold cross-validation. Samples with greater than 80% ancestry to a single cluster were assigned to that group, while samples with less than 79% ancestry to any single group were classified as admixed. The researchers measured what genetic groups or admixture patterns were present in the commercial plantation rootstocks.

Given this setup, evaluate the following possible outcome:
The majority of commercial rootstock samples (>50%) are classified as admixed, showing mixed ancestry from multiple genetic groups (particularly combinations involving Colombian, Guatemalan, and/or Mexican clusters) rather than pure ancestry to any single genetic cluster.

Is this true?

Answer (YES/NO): NO